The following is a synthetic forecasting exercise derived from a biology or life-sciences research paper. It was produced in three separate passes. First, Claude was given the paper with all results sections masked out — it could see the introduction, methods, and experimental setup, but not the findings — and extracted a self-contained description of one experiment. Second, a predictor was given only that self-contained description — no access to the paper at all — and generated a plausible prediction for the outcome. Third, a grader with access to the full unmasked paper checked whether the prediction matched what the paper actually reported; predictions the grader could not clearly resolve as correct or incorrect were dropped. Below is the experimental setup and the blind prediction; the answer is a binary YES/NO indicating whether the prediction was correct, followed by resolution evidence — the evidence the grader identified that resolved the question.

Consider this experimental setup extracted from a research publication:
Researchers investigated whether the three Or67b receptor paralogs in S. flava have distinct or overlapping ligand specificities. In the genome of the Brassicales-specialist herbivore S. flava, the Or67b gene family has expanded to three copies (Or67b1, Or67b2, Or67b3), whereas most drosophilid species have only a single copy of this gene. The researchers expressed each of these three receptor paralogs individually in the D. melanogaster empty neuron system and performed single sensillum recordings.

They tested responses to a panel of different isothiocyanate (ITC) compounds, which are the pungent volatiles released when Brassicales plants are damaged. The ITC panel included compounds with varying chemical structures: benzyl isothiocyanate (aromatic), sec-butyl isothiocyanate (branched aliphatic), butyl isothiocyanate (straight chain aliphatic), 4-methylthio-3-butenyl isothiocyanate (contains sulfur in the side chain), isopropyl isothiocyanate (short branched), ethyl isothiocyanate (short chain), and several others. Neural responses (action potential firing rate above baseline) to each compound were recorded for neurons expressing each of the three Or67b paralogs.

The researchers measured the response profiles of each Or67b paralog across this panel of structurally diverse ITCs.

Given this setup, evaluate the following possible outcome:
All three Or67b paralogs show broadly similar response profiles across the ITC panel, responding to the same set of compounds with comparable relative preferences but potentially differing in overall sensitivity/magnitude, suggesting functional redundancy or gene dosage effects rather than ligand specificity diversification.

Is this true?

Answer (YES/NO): NO